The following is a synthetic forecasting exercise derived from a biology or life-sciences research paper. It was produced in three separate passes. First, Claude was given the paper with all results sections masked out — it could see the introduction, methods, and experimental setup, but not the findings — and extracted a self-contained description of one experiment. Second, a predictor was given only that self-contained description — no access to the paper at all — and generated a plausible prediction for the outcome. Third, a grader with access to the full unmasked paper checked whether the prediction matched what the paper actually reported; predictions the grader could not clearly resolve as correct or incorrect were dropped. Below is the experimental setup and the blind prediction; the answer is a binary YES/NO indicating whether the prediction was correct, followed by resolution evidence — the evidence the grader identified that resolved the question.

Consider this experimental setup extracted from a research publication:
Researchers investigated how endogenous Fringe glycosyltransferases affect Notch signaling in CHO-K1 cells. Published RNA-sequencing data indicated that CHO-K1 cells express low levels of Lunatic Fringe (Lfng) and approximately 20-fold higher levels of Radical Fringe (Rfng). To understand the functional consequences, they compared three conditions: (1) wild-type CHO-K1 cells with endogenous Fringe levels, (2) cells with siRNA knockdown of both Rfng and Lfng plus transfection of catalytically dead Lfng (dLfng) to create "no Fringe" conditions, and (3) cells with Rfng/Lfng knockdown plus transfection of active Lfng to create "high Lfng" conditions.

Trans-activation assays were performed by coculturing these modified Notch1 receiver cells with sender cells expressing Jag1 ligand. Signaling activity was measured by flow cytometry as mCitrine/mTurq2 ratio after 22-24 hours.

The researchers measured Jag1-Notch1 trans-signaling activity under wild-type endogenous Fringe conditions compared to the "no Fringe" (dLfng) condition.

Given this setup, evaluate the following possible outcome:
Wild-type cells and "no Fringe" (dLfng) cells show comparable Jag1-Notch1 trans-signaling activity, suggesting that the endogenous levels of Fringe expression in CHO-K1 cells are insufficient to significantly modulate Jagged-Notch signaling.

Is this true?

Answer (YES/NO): NO